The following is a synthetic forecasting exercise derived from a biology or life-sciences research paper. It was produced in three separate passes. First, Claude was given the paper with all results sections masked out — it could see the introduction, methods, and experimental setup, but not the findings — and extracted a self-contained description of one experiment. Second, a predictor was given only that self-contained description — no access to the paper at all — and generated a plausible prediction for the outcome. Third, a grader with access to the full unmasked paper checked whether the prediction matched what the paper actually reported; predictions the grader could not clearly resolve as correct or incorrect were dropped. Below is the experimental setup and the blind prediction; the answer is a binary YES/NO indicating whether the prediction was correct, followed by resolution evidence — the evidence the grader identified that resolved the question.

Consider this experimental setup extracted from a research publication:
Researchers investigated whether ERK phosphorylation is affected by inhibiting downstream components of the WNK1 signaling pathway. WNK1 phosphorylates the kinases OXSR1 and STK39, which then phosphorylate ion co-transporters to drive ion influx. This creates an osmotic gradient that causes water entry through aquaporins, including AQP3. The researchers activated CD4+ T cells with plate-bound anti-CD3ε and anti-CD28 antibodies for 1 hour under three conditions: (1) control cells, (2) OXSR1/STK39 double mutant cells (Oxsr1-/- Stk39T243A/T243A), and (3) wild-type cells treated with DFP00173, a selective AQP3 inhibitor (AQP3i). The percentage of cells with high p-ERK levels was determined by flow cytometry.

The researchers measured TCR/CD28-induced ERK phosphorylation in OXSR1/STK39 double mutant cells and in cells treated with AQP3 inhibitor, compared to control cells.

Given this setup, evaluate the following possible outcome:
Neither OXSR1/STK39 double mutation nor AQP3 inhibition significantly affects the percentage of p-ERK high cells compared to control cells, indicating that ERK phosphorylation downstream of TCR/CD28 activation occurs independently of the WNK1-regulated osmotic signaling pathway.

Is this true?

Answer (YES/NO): NO